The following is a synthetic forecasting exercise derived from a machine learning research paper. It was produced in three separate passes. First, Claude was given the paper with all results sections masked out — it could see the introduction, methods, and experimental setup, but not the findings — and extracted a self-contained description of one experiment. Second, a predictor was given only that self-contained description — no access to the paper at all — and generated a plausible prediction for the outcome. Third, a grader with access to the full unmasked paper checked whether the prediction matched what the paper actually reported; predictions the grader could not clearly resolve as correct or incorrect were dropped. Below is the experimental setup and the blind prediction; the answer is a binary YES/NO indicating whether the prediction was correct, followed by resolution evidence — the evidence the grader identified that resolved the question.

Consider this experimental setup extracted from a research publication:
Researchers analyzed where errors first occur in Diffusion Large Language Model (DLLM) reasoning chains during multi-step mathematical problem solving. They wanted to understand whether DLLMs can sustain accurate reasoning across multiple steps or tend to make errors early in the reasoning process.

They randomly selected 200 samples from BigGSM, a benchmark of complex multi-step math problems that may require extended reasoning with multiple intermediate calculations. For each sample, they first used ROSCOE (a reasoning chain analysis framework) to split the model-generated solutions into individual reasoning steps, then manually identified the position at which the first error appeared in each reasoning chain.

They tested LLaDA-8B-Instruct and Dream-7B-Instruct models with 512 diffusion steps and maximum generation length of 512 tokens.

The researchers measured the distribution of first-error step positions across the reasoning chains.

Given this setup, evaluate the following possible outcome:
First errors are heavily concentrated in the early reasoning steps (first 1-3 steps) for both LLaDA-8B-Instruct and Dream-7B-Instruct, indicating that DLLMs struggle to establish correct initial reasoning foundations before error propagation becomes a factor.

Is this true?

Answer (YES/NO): YES